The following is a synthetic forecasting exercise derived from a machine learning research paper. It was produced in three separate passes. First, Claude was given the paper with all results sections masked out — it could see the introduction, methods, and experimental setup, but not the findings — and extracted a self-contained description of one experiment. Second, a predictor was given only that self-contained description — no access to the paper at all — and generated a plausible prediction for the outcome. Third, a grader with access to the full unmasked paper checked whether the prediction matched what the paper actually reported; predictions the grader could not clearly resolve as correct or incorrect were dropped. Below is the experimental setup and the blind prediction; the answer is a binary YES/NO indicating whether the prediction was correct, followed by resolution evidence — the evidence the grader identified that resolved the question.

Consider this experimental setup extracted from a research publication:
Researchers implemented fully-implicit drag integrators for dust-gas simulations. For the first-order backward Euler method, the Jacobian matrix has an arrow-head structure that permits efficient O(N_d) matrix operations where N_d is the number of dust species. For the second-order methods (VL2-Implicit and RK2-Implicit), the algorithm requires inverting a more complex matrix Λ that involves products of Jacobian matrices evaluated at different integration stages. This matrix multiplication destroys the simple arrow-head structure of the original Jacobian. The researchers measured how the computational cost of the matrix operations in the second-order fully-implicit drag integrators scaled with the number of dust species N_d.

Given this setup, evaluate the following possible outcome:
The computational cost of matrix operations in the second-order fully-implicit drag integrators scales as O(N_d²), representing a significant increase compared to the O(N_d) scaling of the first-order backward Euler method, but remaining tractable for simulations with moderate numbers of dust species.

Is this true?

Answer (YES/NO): NO